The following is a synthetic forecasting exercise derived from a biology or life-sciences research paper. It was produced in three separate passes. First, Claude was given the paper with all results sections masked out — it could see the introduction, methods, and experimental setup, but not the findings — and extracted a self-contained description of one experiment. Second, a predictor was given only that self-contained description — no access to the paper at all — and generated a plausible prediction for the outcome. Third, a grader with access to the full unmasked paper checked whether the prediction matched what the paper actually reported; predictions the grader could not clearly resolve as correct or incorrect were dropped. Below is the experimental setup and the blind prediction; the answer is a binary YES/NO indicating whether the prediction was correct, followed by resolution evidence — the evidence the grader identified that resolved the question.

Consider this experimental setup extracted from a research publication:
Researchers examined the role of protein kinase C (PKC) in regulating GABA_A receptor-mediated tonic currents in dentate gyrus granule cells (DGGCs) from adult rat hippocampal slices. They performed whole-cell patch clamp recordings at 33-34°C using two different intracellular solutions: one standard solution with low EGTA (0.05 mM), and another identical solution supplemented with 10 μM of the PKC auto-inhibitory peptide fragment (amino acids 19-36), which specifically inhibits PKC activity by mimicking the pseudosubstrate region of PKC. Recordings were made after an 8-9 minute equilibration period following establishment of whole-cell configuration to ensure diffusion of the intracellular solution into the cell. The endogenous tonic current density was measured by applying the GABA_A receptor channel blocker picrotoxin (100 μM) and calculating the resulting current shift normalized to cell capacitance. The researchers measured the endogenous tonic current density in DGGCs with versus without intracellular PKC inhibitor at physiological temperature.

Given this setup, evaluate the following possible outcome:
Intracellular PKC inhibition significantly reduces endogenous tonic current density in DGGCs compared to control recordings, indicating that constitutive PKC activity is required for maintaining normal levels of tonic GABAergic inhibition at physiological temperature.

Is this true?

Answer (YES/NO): YES